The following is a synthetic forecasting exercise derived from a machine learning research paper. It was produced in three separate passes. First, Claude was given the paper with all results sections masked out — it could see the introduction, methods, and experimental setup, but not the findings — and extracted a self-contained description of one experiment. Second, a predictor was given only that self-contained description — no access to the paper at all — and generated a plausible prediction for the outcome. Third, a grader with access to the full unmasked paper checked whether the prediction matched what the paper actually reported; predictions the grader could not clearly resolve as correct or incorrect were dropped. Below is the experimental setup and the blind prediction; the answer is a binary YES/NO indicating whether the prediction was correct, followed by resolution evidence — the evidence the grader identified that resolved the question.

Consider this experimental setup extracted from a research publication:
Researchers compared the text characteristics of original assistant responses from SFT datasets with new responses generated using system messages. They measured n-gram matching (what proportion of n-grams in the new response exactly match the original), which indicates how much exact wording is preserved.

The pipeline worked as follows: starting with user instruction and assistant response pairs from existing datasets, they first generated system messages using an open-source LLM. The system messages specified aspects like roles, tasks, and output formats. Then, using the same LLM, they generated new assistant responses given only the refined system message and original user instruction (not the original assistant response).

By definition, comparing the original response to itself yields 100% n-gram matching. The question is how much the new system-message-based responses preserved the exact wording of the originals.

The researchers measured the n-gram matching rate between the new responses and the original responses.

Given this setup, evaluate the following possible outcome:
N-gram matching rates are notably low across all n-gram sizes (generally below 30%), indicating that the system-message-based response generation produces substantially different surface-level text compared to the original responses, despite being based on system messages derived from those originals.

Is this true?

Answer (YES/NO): NO